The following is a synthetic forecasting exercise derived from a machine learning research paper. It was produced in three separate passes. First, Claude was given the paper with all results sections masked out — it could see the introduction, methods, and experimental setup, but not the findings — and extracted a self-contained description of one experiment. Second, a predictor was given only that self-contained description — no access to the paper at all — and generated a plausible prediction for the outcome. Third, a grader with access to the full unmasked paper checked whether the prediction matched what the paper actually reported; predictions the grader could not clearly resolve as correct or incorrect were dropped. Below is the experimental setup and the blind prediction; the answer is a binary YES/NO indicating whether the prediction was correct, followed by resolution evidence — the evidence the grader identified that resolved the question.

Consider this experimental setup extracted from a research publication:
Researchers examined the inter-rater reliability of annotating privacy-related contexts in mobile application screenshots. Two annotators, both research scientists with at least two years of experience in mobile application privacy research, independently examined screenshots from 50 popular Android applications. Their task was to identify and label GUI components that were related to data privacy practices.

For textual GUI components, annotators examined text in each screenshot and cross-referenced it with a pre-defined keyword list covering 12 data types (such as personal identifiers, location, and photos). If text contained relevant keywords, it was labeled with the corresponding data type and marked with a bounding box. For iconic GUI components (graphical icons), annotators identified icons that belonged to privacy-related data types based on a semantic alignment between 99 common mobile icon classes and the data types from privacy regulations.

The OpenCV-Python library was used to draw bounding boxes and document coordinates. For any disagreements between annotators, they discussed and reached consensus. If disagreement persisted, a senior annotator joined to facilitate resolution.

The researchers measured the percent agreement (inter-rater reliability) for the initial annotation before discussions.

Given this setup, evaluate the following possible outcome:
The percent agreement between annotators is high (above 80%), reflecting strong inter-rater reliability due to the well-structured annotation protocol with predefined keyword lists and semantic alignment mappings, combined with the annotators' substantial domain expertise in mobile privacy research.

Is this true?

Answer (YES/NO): YES